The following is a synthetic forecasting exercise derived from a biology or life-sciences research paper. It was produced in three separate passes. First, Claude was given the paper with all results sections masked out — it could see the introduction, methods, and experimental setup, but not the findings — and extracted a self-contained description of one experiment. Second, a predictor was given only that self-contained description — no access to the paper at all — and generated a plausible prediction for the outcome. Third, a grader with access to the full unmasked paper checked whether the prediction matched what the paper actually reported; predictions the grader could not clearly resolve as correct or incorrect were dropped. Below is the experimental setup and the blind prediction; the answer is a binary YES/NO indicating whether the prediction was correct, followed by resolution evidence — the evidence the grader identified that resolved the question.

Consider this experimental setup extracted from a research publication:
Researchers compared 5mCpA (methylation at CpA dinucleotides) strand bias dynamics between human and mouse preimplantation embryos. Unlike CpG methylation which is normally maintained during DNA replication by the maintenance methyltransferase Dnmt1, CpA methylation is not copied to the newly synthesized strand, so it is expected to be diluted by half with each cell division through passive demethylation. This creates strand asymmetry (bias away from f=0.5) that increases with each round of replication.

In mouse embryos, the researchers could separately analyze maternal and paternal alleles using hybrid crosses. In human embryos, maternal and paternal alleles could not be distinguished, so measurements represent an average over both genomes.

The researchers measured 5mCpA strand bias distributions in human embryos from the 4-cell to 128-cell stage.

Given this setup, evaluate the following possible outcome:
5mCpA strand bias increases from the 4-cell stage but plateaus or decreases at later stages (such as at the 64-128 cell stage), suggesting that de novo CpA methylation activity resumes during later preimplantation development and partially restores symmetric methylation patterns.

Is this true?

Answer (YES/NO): NO